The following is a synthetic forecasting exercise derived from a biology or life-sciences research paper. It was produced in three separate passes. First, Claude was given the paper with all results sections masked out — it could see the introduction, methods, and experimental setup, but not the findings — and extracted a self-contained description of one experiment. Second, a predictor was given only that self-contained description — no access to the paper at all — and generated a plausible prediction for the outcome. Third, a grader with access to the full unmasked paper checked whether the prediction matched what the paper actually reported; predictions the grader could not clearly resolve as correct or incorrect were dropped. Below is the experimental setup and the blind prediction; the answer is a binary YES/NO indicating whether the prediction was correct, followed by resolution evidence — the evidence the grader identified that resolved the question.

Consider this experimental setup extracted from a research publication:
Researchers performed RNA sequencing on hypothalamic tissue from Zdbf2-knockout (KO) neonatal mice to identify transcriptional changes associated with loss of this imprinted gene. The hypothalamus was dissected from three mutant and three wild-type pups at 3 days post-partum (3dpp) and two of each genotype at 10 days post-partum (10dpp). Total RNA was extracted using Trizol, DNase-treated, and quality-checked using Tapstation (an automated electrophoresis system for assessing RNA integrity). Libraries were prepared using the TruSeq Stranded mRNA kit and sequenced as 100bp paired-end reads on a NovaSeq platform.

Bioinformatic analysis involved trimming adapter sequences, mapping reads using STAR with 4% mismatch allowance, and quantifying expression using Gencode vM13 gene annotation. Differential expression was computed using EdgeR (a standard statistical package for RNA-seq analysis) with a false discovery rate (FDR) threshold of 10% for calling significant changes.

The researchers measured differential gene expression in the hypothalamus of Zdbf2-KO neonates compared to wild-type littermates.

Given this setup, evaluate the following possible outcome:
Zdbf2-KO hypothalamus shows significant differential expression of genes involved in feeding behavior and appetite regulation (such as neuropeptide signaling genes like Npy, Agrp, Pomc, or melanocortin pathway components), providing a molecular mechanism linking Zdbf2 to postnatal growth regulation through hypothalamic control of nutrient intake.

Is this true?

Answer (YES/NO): YES